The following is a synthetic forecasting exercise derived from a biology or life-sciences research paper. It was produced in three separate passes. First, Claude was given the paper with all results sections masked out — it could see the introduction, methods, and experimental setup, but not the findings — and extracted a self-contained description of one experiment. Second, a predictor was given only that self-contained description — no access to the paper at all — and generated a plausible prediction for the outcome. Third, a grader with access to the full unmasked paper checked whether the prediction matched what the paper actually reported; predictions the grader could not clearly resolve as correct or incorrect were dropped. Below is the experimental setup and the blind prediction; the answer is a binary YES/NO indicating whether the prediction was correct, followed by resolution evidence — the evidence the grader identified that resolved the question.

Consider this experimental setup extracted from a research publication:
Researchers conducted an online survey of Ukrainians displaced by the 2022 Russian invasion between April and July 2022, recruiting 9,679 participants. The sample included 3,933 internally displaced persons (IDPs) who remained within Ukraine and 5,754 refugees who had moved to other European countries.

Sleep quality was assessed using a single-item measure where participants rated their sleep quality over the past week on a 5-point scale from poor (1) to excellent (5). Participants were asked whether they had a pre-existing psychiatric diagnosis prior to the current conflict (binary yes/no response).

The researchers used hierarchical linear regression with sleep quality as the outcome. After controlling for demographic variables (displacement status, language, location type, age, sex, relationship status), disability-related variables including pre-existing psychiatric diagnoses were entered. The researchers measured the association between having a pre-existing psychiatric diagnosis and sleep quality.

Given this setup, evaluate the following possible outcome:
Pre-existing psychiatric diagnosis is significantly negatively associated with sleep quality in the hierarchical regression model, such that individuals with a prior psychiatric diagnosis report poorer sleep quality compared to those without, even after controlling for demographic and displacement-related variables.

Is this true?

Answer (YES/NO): YES